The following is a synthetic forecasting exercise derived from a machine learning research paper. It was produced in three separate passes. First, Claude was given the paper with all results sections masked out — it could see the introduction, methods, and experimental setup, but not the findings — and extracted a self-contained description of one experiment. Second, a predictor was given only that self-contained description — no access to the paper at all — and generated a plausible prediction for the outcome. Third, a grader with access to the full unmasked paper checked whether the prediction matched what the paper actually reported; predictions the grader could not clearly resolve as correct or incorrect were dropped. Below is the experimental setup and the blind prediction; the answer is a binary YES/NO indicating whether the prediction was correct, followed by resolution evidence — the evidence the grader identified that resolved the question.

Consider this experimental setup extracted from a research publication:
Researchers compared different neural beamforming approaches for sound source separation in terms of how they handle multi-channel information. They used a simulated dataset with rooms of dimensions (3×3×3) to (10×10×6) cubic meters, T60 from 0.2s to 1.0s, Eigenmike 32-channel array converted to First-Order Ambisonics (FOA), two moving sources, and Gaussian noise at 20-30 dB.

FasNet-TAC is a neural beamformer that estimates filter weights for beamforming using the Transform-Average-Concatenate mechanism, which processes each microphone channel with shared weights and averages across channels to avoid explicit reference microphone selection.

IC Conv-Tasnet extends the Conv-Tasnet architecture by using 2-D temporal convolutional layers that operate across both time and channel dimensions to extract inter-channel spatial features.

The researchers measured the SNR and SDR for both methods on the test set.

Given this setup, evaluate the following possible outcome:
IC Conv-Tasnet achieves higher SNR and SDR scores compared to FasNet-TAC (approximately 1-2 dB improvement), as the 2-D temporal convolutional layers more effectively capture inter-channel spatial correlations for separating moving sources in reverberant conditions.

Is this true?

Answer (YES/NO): YES